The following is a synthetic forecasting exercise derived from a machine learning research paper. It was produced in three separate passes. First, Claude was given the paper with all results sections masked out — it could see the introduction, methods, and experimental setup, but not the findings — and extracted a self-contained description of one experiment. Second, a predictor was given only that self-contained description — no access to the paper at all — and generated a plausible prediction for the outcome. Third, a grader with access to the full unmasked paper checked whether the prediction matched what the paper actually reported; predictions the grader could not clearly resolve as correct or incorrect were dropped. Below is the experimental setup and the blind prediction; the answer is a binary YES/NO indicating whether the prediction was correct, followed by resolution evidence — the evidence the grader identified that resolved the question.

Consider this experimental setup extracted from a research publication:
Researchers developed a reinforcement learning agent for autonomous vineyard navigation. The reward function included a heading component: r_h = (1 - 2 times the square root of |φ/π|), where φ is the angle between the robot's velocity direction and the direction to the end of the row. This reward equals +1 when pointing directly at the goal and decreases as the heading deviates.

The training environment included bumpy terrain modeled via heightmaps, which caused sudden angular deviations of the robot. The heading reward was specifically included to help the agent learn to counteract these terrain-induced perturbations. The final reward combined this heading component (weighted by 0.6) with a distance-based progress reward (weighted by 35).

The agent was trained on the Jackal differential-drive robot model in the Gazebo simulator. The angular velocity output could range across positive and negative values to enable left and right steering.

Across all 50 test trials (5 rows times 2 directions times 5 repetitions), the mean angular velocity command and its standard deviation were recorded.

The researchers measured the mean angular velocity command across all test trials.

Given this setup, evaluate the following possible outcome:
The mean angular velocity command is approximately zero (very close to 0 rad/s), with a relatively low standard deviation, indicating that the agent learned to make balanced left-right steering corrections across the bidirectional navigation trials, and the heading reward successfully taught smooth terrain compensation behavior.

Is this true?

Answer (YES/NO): NO